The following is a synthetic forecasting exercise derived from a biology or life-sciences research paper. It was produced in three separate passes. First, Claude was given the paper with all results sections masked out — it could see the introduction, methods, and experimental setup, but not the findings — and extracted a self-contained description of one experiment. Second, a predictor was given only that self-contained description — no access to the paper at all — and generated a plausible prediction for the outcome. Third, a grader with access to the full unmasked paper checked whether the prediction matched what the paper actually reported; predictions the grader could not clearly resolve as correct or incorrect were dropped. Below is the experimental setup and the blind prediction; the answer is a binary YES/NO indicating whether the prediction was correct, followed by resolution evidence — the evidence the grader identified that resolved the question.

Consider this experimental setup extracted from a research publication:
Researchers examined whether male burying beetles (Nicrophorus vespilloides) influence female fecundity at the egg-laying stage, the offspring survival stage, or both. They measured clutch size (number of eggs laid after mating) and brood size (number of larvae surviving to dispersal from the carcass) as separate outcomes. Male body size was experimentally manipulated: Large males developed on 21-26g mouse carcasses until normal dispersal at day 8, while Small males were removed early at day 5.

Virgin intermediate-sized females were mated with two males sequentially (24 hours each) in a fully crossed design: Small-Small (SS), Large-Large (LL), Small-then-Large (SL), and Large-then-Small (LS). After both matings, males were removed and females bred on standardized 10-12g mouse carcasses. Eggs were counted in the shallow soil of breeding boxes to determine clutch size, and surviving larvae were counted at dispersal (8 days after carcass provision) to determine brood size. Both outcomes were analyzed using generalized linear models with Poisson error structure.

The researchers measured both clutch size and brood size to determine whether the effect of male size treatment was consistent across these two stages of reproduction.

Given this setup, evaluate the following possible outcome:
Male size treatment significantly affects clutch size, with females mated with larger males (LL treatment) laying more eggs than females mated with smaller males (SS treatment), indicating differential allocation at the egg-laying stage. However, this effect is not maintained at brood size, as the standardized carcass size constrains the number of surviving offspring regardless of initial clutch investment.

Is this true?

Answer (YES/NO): NO